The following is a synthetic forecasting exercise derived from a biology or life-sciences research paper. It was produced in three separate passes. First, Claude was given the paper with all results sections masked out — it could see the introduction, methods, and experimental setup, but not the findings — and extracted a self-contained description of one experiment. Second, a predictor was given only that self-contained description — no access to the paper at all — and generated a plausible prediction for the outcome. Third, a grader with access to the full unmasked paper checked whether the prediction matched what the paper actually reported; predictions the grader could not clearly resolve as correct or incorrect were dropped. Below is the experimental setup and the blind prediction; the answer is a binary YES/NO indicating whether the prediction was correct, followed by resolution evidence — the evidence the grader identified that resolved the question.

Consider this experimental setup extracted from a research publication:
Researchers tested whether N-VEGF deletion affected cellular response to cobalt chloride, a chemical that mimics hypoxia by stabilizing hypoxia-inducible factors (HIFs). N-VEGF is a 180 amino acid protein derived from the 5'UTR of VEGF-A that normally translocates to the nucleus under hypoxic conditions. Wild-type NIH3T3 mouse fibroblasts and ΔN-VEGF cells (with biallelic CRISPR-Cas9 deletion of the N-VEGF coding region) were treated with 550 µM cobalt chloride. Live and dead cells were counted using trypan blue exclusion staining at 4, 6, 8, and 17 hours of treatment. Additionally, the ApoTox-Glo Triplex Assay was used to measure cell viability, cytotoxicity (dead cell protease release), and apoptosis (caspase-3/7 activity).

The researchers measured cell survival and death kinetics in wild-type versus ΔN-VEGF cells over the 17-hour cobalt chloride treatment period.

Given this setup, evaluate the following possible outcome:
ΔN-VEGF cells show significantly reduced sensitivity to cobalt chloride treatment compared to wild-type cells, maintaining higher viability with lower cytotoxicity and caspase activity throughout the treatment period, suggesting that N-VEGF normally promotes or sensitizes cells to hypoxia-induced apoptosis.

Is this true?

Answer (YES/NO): NO